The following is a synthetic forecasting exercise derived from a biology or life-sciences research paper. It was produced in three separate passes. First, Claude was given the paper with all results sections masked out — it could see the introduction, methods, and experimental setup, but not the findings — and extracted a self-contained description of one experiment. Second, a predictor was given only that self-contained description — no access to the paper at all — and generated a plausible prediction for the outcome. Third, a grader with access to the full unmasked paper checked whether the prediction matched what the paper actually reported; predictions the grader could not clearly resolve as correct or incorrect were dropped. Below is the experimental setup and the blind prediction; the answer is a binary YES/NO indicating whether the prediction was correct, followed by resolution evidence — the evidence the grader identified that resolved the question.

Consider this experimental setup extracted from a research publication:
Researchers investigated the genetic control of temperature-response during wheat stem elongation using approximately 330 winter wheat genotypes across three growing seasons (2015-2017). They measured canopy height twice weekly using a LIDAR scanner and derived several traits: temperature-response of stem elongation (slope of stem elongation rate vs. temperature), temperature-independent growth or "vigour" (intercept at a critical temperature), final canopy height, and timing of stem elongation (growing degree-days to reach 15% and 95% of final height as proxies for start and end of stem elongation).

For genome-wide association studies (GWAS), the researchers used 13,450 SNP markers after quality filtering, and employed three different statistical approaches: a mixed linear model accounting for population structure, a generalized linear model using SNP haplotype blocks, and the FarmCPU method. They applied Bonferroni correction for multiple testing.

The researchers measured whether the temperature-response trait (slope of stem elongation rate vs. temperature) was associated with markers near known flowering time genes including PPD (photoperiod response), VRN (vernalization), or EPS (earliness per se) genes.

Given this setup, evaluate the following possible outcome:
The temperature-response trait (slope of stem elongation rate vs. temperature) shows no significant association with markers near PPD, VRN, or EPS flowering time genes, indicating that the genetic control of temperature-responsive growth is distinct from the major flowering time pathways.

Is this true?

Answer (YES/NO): NO